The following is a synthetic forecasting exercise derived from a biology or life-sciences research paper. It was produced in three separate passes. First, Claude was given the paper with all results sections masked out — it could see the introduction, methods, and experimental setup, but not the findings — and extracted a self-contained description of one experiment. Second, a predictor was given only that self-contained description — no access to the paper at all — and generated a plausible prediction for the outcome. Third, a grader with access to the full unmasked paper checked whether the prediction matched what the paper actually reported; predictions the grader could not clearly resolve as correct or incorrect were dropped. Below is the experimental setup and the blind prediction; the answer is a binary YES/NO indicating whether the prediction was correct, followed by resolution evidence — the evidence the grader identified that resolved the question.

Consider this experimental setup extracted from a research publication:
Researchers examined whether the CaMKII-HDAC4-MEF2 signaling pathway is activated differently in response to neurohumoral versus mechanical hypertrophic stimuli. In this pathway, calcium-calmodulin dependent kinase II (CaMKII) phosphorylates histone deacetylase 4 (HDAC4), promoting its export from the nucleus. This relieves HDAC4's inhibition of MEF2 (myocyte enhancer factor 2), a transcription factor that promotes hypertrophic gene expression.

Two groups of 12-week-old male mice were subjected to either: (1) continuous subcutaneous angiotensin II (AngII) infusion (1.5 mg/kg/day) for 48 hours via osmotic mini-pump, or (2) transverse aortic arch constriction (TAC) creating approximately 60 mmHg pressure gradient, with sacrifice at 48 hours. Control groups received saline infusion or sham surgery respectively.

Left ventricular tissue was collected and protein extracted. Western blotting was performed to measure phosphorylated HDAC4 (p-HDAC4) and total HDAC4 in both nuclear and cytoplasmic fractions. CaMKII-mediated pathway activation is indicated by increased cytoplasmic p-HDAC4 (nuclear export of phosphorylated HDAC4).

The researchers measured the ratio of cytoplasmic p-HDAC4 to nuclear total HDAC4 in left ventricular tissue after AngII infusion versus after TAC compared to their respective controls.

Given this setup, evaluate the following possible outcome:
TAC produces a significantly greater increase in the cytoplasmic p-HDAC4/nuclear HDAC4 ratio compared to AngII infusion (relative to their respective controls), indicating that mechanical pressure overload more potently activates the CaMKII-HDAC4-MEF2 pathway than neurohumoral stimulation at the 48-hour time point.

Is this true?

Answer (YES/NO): YES